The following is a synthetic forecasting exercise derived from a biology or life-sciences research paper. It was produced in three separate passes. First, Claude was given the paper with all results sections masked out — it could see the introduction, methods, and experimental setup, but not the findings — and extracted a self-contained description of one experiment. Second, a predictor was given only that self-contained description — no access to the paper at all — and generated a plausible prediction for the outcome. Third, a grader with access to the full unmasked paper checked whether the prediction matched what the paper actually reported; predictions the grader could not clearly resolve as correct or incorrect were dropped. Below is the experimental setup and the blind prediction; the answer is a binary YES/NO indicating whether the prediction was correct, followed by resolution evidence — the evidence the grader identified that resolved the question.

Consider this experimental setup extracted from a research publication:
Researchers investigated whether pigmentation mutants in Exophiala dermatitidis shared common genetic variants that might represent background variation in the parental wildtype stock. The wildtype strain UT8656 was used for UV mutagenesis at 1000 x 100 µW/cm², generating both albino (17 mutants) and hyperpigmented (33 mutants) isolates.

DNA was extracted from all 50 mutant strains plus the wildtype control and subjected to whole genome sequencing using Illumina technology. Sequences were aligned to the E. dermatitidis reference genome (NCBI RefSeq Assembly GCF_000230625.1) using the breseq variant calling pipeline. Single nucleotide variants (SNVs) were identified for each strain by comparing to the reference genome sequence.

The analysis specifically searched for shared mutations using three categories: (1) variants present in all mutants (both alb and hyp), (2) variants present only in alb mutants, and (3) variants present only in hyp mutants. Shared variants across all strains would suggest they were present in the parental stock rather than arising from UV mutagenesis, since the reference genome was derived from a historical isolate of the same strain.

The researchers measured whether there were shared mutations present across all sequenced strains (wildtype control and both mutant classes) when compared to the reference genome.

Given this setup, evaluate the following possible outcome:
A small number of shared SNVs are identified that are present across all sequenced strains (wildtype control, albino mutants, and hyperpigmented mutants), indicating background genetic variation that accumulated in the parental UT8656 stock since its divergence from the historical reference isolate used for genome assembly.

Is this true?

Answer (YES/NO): YES